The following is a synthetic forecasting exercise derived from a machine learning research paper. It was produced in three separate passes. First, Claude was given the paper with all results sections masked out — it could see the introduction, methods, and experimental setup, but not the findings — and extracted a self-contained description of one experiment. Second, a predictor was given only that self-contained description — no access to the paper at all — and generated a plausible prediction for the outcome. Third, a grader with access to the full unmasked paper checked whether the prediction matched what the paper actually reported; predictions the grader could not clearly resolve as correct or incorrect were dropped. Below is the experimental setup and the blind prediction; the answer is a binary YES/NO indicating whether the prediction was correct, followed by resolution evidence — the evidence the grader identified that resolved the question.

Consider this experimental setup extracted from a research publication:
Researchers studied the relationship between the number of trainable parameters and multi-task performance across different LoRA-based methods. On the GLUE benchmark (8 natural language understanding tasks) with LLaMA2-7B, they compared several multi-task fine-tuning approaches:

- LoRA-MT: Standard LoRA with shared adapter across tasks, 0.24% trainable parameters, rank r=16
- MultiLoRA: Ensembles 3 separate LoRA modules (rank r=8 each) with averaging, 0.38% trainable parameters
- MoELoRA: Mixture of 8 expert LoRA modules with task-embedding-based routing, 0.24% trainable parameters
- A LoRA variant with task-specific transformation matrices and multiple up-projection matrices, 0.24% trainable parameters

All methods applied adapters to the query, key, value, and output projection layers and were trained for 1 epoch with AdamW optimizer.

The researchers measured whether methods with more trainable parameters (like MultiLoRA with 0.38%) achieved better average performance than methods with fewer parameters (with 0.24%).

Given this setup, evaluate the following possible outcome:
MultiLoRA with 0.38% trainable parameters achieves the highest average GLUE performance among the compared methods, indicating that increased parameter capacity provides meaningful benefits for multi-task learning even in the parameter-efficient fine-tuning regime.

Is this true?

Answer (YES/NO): NO